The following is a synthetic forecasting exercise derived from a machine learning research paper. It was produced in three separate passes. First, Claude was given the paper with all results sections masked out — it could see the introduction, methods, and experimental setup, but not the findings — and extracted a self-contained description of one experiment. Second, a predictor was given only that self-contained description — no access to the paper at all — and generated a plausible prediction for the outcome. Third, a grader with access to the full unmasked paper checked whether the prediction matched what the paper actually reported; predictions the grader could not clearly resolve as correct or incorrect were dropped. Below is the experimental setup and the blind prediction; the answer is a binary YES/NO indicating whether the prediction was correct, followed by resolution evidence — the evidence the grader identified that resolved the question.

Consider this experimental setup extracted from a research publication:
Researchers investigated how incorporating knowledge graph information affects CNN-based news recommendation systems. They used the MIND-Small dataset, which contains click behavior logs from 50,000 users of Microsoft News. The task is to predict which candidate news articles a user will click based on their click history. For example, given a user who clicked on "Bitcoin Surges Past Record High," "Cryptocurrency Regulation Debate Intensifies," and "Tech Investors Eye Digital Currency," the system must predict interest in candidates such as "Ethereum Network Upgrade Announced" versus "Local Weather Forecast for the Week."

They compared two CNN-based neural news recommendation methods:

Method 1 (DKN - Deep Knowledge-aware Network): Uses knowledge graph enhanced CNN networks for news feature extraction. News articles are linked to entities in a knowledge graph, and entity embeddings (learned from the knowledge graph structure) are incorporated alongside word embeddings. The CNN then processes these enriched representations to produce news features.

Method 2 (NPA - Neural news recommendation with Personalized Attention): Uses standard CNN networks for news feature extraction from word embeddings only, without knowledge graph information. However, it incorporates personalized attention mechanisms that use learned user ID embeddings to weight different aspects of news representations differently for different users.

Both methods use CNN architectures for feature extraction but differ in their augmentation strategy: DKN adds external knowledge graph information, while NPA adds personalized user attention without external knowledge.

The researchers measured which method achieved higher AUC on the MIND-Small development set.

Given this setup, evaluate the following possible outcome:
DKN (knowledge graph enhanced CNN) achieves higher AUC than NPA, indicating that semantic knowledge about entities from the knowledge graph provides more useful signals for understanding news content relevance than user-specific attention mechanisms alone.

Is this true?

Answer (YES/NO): NO